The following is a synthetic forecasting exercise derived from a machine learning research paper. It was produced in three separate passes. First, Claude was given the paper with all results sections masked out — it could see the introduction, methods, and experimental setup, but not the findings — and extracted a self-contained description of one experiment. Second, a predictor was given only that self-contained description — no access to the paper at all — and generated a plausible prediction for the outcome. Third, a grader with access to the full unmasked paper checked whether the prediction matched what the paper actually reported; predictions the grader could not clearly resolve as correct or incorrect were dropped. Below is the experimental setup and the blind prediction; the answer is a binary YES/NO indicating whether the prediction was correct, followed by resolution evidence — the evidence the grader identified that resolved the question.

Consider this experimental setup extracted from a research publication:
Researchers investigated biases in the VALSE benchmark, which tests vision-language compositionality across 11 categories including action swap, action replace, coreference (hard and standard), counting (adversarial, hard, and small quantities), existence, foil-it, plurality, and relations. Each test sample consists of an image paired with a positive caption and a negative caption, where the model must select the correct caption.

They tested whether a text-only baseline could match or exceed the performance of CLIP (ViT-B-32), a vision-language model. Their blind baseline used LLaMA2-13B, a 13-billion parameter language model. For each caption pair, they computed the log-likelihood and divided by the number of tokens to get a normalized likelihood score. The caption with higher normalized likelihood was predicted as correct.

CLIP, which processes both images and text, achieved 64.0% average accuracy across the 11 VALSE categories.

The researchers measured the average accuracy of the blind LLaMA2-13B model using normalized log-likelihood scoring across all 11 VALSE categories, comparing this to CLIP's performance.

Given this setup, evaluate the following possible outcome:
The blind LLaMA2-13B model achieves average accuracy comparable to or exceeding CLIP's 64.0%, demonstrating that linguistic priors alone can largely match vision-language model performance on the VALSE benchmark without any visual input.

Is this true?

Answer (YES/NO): YES